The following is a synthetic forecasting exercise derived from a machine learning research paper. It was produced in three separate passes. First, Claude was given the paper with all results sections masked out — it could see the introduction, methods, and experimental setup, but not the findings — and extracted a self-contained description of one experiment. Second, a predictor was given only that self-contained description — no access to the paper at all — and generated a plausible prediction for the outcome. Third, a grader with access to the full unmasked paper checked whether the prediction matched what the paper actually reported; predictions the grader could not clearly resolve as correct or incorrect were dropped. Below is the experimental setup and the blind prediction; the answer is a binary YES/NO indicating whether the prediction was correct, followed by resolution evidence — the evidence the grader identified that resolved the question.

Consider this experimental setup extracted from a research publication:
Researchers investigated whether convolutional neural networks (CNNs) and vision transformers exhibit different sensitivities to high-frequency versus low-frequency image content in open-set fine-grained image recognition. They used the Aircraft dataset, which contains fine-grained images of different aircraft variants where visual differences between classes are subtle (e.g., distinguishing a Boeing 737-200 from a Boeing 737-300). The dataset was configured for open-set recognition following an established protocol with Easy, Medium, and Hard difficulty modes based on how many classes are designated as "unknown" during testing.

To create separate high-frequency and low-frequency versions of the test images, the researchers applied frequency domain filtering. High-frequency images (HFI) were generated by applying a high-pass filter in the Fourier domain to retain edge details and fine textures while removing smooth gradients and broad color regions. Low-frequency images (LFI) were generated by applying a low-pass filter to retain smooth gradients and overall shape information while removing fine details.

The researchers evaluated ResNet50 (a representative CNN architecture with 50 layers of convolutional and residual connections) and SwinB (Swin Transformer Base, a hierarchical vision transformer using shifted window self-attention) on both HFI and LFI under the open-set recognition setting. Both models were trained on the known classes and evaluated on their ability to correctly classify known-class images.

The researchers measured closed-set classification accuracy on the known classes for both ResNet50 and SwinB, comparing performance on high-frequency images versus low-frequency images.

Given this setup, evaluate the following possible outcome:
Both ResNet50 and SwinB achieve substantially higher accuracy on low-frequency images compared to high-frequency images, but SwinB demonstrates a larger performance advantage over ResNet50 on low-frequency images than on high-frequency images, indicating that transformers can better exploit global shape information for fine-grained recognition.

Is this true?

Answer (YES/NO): NO